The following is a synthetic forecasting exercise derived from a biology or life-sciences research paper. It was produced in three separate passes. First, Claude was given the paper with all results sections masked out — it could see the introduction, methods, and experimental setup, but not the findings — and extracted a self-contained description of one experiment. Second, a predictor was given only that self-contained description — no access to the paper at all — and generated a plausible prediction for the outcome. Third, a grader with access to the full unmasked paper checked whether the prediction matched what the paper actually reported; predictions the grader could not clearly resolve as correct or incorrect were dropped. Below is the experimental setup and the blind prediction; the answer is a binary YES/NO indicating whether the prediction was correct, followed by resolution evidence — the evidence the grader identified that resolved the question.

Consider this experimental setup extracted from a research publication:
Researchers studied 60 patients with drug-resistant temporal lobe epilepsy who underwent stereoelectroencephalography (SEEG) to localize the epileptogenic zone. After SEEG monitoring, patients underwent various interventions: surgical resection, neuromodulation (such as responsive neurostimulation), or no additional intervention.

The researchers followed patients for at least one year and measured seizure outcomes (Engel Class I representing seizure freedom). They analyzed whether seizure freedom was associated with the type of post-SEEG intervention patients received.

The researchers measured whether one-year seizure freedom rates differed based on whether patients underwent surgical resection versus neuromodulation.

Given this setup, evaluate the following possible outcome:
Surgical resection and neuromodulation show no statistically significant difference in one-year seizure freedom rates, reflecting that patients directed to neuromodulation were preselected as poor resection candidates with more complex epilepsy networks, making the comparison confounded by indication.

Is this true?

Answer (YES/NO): NO